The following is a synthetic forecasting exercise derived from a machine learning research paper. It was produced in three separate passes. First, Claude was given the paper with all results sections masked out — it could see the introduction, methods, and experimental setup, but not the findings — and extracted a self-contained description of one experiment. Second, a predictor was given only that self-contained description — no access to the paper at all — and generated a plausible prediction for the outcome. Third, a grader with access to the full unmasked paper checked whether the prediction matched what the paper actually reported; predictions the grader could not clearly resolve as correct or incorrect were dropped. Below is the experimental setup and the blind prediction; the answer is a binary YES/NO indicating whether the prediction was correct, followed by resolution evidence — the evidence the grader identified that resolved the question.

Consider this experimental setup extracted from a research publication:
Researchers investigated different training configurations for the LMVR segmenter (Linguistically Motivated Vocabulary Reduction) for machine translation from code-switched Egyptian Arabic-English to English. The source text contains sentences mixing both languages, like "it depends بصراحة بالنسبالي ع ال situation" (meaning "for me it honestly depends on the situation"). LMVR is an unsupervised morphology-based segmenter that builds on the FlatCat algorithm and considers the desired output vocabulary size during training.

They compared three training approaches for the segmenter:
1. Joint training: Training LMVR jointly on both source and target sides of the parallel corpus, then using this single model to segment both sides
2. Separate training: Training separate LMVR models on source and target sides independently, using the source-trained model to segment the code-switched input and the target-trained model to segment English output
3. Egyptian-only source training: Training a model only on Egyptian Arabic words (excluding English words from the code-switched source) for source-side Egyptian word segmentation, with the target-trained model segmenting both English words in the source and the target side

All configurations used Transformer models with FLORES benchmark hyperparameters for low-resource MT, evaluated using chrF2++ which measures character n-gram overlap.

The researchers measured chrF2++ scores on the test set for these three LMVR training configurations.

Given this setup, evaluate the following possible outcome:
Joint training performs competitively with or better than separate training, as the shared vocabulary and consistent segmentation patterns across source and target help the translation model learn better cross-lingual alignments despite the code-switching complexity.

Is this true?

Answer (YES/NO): YES